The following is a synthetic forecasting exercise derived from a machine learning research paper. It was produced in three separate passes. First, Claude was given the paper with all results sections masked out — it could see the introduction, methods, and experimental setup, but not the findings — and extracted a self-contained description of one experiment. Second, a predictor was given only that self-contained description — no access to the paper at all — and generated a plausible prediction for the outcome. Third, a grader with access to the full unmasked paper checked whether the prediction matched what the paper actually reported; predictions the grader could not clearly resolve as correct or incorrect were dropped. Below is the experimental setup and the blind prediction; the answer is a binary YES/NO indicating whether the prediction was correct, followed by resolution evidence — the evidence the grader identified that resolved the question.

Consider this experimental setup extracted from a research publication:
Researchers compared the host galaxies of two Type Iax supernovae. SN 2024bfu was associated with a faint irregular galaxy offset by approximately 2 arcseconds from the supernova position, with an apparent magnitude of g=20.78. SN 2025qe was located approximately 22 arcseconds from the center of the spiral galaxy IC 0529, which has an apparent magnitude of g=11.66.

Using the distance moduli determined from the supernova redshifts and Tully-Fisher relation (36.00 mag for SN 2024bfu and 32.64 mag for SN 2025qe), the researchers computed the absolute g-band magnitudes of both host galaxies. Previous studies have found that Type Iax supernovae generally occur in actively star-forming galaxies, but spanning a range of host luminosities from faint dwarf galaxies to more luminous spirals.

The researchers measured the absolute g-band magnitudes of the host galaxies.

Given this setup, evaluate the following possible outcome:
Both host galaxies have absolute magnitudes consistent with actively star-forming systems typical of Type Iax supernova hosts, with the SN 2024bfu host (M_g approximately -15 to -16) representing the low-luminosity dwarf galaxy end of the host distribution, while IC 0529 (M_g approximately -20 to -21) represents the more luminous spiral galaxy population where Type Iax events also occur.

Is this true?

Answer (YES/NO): YES